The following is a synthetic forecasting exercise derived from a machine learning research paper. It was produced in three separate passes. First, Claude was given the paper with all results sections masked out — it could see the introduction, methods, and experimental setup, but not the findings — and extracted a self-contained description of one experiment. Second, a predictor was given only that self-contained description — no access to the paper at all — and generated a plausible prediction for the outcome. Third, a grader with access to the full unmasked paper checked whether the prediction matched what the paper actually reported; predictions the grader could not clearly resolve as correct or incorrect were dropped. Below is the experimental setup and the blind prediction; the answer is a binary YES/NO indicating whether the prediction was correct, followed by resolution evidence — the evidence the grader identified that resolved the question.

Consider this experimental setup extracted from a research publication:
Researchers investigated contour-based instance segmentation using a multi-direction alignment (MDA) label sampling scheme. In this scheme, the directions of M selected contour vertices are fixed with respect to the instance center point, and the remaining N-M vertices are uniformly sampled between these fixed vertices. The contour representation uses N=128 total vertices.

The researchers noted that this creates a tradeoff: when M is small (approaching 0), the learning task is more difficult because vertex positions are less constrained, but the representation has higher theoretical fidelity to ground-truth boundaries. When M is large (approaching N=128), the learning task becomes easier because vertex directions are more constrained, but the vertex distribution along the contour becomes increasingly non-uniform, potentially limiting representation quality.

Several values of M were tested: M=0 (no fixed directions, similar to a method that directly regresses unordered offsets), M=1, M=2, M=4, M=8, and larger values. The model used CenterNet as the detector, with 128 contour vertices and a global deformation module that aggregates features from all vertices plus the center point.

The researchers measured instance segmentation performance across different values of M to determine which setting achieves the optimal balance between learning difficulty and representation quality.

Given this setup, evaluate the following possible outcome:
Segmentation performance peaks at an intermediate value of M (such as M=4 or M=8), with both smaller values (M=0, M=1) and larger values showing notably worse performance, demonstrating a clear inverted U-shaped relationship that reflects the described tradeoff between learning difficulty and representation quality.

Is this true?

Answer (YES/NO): NO